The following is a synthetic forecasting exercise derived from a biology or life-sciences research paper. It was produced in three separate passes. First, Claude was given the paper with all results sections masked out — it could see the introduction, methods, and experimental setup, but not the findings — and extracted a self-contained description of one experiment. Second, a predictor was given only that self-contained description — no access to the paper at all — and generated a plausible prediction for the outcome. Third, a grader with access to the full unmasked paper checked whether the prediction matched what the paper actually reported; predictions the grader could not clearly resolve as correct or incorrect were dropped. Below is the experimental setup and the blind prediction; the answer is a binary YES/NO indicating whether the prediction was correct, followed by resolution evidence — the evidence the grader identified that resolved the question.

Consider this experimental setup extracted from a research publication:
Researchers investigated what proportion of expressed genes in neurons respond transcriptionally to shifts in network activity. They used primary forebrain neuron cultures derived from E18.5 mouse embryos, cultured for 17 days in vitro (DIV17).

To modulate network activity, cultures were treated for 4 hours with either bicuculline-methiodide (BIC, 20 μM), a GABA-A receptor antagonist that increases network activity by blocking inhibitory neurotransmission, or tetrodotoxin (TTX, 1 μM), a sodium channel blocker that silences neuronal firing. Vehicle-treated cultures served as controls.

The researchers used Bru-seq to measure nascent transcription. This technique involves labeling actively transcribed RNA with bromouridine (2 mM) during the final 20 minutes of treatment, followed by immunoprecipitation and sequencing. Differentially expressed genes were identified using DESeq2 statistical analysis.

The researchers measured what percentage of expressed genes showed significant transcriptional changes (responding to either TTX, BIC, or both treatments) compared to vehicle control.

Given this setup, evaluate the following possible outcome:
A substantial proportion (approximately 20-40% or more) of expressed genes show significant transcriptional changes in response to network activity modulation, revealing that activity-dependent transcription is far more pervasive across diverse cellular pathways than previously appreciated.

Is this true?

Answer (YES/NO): YES